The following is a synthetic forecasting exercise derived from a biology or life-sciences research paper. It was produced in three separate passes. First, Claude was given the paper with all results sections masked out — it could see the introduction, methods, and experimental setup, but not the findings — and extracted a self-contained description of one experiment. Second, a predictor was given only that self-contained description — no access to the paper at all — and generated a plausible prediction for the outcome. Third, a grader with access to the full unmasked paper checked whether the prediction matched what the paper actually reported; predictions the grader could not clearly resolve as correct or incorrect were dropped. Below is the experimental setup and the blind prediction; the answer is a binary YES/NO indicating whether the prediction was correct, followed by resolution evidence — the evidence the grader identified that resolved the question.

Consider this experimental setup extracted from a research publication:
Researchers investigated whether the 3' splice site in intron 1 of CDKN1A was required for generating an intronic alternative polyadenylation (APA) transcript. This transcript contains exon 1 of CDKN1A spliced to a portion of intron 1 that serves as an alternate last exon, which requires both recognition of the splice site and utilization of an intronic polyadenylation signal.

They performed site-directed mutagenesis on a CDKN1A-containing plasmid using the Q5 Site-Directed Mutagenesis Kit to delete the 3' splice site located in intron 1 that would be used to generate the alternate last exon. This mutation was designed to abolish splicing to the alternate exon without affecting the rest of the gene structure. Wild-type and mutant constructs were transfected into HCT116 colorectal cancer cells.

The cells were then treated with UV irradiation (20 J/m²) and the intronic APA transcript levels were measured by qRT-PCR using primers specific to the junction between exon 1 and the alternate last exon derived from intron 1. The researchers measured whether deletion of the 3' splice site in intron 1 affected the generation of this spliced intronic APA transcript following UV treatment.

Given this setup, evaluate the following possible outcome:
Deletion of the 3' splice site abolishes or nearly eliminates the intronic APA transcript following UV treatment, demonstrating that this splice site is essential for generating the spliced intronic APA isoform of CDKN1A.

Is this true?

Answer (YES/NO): NO